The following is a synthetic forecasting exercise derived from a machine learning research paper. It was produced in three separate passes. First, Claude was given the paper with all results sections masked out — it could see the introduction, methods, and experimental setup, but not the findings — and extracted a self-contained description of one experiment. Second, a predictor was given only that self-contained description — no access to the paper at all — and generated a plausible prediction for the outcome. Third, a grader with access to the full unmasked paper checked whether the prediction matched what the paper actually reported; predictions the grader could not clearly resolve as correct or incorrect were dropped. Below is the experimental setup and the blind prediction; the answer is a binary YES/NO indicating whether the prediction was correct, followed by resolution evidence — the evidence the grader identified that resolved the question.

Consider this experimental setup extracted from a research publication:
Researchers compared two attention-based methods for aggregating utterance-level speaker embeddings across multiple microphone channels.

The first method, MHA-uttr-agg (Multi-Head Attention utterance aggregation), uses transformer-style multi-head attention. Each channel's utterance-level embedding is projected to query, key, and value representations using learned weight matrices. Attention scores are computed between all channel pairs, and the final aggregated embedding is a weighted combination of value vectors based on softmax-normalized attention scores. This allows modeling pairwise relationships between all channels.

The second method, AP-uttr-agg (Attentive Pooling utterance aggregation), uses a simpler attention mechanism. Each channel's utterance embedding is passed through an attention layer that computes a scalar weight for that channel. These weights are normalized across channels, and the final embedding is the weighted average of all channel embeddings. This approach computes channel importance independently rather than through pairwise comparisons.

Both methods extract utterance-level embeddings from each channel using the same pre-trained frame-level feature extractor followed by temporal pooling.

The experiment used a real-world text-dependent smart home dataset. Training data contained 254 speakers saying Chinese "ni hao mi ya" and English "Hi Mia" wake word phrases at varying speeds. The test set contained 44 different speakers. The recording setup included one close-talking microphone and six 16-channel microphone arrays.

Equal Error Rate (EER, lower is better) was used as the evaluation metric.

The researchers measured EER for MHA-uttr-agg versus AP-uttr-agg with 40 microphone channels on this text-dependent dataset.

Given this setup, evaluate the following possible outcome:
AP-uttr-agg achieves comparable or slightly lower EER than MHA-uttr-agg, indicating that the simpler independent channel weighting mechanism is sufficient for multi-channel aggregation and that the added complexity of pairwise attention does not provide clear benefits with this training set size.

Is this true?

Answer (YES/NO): YES